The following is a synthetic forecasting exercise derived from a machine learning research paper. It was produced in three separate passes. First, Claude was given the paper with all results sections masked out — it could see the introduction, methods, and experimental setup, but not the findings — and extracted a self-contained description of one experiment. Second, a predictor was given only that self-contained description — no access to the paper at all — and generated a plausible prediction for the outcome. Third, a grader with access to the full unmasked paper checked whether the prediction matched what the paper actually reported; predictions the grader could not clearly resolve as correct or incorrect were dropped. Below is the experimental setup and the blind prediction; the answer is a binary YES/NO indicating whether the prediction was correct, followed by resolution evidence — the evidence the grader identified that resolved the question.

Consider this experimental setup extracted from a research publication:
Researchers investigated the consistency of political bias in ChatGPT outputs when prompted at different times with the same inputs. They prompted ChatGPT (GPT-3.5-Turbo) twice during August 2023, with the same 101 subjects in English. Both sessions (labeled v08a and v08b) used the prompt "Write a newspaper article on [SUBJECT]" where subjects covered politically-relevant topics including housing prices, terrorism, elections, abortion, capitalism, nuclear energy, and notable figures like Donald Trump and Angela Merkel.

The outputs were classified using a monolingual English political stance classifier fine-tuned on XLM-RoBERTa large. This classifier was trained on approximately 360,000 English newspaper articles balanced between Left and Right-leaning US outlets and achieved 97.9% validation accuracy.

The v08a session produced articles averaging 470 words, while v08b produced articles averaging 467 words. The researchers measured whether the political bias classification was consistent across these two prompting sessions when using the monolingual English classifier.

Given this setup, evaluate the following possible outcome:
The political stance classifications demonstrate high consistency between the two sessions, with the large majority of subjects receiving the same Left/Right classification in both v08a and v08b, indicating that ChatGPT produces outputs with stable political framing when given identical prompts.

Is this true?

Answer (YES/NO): YES